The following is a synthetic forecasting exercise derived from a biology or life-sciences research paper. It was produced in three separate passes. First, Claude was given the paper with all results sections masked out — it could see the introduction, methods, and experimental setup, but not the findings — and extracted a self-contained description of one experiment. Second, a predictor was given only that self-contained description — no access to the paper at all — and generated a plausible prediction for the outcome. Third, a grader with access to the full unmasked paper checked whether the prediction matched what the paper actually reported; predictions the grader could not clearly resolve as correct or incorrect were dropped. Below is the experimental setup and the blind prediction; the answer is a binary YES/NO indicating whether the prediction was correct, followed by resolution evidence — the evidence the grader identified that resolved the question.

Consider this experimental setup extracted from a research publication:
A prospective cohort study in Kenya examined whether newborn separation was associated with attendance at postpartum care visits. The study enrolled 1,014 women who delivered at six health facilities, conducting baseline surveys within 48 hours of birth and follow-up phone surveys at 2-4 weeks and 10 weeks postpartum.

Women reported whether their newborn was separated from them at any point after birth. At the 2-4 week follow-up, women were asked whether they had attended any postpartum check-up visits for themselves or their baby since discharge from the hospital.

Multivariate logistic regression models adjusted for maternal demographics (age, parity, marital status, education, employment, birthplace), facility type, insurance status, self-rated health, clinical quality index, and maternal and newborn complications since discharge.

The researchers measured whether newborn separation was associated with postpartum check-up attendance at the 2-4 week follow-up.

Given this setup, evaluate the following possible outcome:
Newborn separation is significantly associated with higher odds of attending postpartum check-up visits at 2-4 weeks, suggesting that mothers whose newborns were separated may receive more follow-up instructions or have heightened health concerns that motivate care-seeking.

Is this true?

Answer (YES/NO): NO